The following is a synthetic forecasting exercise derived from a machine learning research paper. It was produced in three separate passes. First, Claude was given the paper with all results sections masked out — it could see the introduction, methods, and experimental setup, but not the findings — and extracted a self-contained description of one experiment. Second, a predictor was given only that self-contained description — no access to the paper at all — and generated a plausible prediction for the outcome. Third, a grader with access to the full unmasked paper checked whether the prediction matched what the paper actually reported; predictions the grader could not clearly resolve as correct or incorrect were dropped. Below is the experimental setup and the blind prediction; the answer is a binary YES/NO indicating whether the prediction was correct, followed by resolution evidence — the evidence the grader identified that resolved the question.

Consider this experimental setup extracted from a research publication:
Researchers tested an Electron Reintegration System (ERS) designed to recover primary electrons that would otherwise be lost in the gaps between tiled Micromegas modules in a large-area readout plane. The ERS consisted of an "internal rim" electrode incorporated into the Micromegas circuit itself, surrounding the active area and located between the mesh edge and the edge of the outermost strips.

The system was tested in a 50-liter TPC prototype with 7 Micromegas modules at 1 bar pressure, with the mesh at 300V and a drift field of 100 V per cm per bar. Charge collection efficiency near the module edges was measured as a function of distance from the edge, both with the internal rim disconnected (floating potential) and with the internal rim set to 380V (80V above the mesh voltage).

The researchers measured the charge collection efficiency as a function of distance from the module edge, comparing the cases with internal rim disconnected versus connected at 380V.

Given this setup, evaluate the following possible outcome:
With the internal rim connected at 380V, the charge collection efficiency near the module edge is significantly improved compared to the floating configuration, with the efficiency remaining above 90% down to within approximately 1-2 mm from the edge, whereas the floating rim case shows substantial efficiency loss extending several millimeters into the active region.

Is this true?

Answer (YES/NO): NO